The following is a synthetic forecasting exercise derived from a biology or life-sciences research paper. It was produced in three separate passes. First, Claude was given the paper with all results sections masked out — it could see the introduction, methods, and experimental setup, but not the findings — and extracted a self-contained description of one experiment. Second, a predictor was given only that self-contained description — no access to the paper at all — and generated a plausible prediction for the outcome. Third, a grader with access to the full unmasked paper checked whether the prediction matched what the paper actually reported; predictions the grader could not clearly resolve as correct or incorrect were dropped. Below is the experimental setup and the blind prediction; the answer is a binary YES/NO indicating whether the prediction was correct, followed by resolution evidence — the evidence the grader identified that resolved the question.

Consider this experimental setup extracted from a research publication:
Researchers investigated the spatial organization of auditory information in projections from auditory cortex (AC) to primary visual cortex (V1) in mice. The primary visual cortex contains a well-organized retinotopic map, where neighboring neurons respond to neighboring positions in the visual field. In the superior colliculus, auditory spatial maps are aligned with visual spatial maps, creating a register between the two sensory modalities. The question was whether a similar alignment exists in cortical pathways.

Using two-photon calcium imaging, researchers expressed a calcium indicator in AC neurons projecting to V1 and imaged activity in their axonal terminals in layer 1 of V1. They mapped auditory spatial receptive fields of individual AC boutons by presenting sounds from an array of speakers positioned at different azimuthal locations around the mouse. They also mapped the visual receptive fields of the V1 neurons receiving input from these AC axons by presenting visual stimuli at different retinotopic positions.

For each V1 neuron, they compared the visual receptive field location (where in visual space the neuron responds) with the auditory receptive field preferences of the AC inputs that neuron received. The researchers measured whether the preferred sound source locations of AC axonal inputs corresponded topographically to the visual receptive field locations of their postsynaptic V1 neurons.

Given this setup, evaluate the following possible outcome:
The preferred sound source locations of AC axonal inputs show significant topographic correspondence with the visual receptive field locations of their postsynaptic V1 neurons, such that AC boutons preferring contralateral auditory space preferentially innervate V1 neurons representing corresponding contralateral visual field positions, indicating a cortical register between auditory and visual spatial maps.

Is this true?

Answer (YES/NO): NO